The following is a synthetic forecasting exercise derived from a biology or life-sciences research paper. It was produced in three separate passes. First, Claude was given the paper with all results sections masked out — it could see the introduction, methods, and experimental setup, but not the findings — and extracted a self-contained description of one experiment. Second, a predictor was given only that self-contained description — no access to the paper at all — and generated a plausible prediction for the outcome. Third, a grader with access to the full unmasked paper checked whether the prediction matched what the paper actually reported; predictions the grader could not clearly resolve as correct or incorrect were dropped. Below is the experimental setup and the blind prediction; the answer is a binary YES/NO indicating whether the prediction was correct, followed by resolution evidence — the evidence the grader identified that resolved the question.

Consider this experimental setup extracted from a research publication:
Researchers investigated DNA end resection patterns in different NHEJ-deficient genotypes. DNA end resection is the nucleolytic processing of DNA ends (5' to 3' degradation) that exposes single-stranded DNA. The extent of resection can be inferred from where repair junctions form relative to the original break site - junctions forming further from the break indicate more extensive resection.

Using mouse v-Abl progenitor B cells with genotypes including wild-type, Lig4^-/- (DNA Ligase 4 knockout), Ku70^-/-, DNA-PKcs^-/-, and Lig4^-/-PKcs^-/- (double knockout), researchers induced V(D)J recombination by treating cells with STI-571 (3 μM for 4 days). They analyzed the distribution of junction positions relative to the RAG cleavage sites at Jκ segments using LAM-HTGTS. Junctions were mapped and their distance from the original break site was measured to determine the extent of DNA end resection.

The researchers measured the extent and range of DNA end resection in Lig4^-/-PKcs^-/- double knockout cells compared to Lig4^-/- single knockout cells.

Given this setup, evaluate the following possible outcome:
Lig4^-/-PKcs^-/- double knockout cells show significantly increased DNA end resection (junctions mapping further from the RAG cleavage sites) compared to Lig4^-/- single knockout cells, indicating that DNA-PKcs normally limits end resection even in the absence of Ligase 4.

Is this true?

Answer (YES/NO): NO